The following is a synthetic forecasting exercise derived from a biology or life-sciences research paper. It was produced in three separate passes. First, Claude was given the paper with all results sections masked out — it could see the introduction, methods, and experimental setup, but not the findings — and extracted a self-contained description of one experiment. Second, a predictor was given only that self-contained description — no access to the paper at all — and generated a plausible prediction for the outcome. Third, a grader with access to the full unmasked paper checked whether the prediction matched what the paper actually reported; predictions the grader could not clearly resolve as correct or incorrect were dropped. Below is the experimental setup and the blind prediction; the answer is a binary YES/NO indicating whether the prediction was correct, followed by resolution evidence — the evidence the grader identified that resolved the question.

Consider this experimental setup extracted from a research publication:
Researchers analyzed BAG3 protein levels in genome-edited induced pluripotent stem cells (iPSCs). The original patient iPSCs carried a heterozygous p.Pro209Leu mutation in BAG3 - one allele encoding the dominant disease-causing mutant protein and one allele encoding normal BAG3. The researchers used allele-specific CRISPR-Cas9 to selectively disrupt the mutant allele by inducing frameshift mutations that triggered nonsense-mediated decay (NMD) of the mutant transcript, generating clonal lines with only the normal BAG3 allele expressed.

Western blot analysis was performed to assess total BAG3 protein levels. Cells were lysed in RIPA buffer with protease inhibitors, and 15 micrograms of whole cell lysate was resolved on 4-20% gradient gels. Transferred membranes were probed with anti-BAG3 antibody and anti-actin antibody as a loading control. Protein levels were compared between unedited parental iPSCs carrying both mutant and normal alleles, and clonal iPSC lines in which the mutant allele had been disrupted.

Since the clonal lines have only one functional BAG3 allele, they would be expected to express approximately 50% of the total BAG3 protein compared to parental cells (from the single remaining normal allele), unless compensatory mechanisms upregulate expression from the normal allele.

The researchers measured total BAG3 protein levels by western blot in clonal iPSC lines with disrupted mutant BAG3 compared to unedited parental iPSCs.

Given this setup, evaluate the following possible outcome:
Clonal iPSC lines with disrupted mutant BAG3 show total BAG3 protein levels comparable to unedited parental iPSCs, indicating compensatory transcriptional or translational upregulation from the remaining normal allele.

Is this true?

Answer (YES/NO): NO